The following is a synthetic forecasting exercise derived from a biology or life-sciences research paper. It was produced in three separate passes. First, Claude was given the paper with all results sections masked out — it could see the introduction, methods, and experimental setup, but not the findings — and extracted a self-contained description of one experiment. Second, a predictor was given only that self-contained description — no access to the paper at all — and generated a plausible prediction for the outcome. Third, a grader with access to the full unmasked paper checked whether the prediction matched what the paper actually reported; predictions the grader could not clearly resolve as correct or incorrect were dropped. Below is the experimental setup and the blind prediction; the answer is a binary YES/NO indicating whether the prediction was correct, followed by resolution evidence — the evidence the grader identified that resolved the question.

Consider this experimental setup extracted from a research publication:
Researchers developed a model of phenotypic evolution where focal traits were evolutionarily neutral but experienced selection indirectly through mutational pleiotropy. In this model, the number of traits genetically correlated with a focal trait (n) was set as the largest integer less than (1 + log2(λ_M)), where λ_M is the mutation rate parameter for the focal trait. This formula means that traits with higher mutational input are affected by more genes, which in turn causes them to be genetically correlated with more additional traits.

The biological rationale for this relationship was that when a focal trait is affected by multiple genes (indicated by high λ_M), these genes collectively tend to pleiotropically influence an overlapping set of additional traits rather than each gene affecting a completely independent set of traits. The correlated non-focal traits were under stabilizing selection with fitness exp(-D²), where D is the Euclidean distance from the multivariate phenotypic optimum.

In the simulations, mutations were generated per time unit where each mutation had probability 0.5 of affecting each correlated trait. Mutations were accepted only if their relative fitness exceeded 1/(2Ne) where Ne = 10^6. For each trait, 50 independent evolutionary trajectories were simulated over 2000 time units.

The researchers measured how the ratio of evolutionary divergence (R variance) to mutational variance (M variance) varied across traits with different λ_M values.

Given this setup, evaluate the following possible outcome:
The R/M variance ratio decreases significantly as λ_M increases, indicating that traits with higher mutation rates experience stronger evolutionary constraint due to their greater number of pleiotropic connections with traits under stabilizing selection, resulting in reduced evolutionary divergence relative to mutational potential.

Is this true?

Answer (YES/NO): YES